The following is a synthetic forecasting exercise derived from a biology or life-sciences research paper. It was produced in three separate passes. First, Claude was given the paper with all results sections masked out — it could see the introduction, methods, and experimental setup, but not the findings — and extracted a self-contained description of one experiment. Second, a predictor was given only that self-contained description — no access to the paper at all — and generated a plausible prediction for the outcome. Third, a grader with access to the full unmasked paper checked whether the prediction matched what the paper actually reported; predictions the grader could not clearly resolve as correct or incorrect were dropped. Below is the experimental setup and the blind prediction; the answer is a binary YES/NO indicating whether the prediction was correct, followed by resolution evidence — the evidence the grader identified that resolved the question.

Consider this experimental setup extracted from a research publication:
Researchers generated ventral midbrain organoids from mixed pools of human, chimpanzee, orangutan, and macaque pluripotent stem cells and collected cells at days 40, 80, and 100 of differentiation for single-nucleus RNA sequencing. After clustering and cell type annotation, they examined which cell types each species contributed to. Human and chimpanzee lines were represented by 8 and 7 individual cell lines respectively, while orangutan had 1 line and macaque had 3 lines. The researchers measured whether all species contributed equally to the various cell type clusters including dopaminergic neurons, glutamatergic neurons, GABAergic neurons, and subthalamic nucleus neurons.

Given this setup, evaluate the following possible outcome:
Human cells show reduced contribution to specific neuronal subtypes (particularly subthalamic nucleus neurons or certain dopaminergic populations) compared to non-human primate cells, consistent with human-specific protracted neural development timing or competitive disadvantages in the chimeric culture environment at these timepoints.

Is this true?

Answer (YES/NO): NO